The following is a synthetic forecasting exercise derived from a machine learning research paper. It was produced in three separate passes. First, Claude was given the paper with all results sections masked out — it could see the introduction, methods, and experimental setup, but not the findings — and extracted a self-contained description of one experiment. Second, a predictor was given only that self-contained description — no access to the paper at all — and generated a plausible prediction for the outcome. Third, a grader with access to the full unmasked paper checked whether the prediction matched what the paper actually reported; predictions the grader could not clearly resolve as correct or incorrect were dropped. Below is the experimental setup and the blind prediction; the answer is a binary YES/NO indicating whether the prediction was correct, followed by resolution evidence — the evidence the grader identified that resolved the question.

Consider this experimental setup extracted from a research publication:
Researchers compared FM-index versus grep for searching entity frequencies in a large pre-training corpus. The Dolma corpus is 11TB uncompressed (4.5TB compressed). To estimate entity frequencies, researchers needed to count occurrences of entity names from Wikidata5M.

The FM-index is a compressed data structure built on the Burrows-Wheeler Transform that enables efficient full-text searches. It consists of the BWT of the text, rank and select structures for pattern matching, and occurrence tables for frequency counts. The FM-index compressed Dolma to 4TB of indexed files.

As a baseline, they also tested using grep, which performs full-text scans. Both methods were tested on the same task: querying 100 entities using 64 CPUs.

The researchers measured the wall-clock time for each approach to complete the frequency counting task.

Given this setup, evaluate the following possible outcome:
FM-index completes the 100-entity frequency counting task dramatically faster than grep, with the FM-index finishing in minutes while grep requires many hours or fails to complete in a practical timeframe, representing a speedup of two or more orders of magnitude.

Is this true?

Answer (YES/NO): NO